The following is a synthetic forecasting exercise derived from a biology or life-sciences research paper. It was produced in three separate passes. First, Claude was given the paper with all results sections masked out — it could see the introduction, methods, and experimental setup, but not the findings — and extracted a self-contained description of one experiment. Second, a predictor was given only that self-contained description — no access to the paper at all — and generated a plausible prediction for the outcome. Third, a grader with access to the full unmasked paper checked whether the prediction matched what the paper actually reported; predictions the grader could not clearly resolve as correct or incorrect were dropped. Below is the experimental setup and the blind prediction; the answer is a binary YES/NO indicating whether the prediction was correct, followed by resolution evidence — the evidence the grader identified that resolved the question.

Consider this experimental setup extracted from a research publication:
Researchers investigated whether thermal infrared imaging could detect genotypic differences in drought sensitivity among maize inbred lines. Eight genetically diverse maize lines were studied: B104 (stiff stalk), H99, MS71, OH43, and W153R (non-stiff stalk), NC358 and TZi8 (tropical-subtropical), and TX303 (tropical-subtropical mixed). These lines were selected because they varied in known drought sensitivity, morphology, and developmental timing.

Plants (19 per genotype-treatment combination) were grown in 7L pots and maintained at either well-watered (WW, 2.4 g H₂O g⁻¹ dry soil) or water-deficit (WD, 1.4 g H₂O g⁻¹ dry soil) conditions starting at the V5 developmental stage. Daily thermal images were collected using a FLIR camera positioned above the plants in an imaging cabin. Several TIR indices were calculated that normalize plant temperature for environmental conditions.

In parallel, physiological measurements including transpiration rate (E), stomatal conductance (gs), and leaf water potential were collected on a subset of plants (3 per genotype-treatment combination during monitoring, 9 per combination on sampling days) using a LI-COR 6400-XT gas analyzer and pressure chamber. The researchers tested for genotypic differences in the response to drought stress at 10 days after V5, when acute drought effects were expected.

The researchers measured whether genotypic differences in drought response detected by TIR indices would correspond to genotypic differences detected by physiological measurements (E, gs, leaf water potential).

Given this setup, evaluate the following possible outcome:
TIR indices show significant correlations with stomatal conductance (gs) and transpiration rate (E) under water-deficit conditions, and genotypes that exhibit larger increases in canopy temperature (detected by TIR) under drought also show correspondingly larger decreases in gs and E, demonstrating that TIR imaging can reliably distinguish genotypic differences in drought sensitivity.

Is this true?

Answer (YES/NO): NO